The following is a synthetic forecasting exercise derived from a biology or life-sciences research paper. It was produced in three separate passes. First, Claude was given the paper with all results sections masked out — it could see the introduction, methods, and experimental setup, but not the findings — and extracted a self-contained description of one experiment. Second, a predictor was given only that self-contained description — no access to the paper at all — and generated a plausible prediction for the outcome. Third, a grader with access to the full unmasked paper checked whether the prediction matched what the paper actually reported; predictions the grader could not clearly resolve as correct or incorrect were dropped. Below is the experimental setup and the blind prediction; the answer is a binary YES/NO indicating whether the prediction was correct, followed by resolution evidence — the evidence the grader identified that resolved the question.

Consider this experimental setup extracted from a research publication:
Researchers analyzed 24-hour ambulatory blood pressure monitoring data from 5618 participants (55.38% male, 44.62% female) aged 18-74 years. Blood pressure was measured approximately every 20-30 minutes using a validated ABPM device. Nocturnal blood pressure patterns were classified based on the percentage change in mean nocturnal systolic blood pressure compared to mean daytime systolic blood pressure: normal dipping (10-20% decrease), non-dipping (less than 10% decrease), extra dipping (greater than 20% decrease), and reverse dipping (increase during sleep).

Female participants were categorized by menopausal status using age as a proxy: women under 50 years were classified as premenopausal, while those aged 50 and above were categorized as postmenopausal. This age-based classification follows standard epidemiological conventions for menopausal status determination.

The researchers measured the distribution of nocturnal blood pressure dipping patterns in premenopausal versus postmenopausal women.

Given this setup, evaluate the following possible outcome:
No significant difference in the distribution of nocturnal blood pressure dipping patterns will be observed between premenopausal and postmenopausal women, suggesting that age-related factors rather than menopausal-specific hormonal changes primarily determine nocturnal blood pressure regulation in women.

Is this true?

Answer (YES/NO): YES